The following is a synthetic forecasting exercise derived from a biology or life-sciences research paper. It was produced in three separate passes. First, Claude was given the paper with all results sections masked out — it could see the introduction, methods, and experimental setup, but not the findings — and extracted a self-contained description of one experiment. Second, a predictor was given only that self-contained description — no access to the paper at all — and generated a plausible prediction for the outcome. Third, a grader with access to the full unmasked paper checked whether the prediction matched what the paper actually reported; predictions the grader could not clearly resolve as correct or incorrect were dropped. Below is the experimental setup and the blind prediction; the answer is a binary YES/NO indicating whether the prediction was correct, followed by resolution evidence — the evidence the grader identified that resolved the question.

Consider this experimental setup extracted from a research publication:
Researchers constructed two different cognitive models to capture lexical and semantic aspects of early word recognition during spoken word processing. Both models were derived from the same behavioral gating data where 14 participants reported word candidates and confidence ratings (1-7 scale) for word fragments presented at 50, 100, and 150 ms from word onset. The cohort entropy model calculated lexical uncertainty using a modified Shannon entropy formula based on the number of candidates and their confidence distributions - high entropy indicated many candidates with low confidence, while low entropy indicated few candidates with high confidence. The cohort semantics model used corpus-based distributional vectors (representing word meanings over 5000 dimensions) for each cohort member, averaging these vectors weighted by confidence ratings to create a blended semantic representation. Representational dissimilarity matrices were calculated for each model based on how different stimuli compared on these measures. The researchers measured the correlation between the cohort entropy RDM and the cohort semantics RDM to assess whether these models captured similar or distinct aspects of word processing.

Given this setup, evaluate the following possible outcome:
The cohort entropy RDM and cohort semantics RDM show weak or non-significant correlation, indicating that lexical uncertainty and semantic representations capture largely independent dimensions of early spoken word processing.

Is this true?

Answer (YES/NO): YES